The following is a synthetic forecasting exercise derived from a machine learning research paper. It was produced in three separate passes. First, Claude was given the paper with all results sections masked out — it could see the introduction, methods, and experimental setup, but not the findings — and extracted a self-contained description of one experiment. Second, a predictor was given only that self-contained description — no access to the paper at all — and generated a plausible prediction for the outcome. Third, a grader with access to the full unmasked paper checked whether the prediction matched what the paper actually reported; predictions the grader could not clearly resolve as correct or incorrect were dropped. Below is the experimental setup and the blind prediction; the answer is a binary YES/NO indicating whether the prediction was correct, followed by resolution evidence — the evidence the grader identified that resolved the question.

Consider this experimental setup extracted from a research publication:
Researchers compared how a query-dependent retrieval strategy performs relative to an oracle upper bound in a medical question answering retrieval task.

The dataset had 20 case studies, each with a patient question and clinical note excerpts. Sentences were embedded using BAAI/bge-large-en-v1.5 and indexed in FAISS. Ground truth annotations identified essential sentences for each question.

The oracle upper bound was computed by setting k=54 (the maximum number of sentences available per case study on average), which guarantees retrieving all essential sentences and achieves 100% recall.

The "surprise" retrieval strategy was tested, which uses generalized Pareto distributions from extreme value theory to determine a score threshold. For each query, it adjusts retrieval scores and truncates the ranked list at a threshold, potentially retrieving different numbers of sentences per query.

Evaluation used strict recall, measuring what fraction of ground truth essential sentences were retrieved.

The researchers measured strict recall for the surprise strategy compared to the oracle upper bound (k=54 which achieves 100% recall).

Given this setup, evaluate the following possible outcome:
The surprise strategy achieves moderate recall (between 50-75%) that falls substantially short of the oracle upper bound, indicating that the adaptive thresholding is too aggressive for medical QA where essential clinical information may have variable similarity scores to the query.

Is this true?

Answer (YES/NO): YES